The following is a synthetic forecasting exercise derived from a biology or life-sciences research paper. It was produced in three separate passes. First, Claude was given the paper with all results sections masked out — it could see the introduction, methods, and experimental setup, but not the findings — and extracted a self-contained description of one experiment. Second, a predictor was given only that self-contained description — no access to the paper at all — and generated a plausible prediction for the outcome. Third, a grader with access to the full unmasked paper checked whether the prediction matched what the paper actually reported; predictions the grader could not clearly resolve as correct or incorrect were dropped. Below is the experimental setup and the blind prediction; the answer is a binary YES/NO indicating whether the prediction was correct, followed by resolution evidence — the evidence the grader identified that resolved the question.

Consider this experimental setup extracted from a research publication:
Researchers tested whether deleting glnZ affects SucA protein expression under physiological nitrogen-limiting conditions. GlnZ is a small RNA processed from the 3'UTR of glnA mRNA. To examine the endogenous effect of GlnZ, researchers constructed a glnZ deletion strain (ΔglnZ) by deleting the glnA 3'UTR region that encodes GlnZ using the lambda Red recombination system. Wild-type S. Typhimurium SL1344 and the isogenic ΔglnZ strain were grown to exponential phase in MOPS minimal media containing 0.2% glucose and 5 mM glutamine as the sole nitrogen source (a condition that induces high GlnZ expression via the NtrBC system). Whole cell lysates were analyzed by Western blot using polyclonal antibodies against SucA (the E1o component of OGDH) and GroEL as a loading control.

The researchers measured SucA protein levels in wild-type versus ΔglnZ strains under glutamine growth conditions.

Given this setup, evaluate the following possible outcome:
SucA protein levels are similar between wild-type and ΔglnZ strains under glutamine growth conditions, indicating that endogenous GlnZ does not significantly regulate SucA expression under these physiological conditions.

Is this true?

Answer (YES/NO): NO